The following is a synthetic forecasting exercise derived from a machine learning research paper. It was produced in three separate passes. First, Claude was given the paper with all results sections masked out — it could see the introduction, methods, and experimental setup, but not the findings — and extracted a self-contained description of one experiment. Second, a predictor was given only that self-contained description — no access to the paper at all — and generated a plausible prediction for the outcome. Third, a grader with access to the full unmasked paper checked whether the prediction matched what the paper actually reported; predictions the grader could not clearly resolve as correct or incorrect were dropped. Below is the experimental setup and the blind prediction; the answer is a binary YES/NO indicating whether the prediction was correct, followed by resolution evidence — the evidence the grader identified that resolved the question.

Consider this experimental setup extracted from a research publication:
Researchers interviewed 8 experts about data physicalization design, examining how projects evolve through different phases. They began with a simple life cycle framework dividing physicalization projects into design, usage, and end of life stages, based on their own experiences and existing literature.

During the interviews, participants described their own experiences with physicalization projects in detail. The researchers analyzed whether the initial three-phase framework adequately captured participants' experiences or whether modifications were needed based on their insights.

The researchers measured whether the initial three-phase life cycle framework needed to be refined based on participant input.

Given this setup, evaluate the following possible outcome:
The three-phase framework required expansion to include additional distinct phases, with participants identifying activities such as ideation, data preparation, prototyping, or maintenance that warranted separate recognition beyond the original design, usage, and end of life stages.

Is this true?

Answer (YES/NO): YES